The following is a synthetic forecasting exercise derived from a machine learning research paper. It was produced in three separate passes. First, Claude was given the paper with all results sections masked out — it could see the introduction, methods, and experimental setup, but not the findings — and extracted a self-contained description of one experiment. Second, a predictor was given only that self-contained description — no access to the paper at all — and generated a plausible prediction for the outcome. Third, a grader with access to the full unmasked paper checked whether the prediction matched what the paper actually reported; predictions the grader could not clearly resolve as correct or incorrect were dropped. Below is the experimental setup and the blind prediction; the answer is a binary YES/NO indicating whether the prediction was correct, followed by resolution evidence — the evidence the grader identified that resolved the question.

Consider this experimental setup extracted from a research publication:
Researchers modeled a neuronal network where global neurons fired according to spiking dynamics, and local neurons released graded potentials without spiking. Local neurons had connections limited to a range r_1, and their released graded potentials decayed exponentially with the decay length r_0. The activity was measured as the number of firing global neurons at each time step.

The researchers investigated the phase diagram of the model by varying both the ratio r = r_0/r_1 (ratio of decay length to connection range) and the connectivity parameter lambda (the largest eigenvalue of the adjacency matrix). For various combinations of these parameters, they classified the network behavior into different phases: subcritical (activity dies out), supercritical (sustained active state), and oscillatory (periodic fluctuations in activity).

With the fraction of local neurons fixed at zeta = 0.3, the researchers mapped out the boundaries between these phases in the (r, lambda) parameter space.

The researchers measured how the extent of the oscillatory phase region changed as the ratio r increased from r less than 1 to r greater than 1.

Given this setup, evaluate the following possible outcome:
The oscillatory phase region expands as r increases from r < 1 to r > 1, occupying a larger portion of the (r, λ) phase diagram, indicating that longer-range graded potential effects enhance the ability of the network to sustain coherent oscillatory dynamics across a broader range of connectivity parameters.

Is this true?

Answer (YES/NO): YES